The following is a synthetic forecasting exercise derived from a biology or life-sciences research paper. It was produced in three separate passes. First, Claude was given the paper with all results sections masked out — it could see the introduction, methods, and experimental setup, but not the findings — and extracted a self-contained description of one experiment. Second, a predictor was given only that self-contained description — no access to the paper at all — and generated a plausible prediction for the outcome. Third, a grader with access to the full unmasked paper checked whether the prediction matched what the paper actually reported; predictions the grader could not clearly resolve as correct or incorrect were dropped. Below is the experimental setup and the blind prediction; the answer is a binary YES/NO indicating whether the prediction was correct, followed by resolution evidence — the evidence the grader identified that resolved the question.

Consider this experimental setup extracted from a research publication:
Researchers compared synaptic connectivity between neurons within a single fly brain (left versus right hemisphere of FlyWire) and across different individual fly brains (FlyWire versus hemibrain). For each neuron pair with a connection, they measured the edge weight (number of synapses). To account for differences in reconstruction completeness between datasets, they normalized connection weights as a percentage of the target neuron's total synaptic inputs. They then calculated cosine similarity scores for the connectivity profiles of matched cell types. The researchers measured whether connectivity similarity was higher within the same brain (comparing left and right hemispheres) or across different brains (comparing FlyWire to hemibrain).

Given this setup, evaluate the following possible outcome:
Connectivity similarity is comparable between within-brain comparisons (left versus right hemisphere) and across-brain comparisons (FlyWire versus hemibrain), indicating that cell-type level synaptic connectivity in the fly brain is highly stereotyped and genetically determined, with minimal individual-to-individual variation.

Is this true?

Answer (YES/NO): YES